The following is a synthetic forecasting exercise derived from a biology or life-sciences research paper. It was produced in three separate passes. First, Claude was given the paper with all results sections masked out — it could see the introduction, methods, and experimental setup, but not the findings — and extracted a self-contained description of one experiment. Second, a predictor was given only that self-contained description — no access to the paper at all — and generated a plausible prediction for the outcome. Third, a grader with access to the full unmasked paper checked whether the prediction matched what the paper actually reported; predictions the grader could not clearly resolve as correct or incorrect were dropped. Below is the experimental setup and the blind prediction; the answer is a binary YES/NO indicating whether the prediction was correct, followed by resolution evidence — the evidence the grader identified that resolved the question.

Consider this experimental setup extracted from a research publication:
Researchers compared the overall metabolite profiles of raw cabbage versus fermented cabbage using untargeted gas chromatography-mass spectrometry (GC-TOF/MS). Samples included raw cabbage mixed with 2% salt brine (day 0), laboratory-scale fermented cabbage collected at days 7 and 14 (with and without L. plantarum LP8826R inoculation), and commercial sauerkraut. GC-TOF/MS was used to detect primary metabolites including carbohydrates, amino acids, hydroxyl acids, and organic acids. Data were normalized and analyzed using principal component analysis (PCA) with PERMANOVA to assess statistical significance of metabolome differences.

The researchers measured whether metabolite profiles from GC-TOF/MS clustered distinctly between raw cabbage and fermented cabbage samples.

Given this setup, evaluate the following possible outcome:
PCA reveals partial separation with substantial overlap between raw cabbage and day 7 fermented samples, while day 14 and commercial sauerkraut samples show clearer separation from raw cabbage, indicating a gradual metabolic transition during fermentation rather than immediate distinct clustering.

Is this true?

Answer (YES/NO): NO